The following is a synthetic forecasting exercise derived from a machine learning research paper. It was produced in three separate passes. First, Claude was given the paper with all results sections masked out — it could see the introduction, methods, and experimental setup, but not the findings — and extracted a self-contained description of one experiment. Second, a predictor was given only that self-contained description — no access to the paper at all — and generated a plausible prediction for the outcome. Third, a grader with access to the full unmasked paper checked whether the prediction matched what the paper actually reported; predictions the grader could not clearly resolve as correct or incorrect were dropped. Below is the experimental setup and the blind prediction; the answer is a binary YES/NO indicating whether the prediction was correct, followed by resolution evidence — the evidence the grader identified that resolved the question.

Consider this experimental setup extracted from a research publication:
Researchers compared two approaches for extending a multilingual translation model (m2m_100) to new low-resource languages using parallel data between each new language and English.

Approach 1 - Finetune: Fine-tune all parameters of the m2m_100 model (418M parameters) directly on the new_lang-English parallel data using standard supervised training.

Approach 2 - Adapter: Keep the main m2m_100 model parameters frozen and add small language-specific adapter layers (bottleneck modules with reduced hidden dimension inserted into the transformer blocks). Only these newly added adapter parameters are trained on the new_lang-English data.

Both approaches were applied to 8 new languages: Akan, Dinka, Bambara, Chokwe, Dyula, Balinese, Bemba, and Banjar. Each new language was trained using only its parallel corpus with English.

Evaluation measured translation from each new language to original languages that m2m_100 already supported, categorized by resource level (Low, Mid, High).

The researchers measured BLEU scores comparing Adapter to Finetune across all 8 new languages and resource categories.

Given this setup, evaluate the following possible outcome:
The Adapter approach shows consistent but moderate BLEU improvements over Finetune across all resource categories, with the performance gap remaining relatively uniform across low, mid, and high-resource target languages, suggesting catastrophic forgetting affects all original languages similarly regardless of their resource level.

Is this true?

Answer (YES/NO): NO